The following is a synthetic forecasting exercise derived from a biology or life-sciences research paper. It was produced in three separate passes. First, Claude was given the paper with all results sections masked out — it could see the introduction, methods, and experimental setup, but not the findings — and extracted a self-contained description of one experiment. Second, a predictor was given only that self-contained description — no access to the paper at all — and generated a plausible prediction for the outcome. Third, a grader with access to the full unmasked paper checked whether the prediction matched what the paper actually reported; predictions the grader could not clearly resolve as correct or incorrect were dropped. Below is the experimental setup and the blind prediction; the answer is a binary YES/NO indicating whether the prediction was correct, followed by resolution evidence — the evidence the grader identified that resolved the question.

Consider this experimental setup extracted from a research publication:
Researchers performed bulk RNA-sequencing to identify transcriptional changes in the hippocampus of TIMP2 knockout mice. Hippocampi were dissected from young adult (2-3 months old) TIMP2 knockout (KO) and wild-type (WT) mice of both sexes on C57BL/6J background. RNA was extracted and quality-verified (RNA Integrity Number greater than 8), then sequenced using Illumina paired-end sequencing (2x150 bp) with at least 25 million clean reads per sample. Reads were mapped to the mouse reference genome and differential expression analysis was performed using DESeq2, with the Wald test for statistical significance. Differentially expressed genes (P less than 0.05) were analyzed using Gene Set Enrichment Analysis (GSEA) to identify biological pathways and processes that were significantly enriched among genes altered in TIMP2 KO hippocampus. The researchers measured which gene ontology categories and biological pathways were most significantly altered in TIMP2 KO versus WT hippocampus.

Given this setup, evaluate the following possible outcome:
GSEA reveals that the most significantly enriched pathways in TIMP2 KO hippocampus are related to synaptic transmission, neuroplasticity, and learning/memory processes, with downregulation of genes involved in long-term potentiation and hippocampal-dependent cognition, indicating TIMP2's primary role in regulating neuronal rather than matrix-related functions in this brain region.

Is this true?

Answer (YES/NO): NO